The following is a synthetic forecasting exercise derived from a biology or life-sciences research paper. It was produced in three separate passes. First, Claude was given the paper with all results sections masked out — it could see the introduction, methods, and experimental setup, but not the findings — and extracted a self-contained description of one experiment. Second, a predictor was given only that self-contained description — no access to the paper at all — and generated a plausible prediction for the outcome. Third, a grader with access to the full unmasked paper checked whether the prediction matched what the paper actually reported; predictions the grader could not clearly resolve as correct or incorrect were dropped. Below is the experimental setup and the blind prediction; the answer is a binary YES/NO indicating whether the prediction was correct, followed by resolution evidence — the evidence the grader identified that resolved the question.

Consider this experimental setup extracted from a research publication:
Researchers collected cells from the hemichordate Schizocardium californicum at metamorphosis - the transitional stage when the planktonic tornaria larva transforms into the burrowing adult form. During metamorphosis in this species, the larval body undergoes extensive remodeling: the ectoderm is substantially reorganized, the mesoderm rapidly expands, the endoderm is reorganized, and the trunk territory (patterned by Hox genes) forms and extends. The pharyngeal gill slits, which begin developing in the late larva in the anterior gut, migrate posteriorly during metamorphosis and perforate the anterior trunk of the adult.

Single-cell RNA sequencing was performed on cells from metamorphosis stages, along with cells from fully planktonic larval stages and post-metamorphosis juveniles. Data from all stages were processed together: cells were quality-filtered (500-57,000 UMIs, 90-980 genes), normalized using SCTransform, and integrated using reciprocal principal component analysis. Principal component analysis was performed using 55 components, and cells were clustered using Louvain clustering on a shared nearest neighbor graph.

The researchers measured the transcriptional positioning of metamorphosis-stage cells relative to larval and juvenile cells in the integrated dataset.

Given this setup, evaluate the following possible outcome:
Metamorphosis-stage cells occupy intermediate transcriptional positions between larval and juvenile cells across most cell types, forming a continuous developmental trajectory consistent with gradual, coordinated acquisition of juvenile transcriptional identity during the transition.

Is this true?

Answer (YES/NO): NO